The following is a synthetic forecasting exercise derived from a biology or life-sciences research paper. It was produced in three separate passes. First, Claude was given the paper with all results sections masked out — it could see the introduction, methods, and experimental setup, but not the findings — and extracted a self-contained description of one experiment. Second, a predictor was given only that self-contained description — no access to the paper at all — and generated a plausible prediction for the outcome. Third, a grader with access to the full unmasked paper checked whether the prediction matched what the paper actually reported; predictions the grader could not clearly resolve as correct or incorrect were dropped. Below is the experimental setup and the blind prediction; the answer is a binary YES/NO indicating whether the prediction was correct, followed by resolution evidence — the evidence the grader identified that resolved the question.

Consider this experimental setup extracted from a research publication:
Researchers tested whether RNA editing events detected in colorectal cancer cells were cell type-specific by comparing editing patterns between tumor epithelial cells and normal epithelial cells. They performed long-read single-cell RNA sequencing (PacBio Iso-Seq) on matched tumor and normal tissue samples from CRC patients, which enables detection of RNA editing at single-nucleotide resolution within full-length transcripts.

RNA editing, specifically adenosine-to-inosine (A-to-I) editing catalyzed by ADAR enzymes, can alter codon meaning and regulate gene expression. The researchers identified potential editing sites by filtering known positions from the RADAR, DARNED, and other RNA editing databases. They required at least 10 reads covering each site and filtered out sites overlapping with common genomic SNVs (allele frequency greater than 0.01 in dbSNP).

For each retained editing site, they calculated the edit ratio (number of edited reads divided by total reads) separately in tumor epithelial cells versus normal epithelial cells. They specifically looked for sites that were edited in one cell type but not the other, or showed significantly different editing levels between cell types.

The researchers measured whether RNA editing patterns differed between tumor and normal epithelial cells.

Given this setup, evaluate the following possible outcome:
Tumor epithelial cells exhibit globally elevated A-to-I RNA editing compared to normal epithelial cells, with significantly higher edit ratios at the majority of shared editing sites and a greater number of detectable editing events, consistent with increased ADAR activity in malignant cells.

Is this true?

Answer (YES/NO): NO